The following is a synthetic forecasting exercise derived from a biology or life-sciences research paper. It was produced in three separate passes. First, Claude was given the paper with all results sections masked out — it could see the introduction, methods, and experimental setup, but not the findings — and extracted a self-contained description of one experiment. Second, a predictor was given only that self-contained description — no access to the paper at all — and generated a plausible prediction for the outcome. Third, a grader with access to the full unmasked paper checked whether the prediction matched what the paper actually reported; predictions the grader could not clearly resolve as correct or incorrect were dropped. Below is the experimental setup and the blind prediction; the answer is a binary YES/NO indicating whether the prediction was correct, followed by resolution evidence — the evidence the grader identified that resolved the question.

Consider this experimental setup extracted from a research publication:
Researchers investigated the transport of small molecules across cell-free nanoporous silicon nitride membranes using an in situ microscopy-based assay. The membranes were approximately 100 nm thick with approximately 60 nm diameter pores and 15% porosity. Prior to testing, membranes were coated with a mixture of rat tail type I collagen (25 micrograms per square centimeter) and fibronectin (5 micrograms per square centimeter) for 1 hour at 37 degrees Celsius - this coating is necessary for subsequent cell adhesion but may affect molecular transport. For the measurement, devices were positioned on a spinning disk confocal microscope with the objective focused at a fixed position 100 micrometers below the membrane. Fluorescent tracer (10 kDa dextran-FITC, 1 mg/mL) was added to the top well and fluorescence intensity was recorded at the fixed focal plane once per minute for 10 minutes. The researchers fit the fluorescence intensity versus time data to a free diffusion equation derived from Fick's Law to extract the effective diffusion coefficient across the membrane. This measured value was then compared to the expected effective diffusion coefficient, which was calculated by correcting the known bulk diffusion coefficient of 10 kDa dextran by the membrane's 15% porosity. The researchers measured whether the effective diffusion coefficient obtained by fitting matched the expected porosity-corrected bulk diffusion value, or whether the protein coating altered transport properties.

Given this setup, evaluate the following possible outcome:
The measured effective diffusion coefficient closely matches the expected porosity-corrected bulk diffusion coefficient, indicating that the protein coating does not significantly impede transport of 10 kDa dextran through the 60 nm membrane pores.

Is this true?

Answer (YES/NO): NO